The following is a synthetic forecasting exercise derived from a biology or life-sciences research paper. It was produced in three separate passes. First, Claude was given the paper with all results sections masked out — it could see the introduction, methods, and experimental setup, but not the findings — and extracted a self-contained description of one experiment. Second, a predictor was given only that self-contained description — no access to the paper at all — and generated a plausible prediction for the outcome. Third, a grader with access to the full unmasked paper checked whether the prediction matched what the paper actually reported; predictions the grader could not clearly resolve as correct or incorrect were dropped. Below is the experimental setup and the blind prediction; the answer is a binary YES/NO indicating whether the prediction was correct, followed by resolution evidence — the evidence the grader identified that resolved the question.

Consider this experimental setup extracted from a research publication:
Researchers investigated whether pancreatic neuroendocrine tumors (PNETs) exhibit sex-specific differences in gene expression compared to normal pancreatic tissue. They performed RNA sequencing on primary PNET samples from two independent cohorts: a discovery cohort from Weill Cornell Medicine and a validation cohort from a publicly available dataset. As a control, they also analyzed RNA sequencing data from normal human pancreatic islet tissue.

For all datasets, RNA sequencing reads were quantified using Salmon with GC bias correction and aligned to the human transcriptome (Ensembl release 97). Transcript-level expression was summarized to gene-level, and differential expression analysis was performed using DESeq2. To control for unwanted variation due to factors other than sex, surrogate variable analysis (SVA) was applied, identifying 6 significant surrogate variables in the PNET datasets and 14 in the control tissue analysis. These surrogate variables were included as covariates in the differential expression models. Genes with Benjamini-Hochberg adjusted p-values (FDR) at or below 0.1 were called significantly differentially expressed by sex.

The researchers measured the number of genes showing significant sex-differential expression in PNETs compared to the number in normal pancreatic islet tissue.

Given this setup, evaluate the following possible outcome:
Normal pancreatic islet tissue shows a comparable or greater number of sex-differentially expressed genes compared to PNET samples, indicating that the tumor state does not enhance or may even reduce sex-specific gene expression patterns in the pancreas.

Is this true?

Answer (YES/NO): NO